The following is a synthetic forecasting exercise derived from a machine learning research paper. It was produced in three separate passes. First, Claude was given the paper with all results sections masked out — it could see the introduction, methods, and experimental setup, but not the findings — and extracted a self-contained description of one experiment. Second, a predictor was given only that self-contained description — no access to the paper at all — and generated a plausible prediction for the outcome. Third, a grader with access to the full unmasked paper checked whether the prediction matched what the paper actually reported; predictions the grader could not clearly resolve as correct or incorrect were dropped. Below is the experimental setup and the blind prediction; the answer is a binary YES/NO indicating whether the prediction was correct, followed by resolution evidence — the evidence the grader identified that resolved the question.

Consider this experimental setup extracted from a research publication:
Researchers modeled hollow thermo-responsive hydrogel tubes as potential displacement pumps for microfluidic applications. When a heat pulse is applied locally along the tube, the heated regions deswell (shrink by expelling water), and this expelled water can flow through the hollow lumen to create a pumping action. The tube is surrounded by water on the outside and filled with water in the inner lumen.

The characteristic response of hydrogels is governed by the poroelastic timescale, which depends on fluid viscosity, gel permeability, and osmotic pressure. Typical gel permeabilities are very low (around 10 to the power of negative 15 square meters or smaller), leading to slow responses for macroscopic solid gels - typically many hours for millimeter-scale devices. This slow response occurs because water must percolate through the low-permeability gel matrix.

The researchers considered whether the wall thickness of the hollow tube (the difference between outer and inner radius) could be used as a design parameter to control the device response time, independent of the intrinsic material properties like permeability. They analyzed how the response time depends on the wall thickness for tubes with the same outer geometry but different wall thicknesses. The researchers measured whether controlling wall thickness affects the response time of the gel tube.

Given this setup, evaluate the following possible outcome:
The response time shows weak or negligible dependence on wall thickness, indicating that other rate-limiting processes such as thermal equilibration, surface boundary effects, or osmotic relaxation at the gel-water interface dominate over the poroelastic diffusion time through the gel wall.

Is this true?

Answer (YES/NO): NO